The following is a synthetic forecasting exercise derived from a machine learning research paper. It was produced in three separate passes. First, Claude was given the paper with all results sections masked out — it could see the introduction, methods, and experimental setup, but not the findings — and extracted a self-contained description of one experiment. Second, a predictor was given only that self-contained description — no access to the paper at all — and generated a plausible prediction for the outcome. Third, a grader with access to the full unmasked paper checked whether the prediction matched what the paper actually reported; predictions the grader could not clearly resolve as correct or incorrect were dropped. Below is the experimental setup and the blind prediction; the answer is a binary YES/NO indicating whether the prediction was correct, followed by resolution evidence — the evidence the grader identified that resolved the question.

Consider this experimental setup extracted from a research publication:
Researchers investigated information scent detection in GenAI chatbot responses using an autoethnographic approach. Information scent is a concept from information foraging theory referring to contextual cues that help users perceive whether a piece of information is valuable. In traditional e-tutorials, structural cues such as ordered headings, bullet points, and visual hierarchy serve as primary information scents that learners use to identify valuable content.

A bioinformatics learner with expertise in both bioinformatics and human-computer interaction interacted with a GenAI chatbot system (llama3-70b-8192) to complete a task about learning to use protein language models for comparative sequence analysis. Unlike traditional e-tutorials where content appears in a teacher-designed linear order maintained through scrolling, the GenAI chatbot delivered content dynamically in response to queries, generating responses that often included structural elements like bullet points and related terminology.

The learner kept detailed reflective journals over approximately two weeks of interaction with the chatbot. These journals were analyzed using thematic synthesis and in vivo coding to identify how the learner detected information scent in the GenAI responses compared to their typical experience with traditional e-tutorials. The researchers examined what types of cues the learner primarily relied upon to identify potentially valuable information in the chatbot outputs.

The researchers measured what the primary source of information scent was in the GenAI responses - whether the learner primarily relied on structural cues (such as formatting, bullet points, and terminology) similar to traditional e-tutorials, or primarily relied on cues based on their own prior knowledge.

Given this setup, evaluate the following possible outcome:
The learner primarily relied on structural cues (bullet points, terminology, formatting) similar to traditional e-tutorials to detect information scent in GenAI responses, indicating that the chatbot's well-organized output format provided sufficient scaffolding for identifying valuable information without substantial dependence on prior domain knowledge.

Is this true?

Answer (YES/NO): NO